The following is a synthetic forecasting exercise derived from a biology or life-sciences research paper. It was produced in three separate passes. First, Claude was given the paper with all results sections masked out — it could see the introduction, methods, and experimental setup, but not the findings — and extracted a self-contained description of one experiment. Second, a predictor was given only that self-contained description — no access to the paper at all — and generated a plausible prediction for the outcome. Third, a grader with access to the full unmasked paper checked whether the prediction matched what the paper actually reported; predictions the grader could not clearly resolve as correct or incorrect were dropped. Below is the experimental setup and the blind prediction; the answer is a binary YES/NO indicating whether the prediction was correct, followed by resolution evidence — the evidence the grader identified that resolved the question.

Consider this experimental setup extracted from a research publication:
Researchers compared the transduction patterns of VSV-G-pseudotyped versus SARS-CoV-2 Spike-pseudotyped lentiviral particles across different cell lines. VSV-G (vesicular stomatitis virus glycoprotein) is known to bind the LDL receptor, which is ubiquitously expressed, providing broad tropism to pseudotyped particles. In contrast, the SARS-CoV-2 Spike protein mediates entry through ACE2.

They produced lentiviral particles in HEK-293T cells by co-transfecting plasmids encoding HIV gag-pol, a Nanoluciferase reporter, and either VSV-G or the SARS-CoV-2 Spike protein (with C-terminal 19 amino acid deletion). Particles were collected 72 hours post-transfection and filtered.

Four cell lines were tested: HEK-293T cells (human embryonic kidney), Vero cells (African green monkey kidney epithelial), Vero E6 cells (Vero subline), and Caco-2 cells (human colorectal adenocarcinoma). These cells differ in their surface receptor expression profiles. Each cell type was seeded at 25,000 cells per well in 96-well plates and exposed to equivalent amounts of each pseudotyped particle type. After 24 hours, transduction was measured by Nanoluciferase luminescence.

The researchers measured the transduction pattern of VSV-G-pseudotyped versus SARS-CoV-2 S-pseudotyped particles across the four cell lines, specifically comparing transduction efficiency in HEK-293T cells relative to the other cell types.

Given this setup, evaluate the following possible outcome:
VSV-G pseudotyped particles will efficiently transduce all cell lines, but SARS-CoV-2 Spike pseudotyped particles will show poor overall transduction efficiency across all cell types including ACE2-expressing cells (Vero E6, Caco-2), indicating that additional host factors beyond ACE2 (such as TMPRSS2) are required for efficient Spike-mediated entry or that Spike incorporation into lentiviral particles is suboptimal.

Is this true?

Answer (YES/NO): NO